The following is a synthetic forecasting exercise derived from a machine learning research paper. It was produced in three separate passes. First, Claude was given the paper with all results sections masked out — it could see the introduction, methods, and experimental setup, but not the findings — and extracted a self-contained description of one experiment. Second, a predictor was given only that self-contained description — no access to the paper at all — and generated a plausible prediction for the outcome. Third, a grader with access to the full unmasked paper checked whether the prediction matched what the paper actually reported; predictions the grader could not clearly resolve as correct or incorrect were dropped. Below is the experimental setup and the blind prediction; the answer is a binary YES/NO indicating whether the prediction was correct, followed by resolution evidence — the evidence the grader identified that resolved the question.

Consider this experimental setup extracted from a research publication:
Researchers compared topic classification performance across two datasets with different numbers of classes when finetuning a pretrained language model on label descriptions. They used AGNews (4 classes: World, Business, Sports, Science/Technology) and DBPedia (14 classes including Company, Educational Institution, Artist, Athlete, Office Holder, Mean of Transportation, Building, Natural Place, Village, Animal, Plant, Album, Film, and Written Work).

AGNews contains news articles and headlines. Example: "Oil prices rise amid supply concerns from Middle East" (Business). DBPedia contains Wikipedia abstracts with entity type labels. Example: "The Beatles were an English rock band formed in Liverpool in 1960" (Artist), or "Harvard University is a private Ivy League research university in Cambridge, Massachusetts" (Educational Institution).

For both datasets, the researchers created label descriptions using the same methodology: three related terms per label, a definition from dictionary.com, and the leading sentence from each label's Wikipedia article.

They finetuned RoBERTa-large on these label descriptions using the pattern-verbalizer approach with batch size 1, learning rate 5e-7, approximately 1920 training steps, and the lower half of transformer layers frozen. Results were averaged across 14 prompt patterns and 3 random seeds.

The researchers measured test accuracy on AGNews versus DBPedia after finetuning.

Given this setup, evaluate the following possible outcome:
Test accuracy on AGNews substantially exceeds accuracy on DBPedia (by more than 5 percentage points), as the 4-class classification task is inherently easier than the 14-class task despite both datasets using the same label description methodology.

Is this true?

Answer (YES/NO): NO